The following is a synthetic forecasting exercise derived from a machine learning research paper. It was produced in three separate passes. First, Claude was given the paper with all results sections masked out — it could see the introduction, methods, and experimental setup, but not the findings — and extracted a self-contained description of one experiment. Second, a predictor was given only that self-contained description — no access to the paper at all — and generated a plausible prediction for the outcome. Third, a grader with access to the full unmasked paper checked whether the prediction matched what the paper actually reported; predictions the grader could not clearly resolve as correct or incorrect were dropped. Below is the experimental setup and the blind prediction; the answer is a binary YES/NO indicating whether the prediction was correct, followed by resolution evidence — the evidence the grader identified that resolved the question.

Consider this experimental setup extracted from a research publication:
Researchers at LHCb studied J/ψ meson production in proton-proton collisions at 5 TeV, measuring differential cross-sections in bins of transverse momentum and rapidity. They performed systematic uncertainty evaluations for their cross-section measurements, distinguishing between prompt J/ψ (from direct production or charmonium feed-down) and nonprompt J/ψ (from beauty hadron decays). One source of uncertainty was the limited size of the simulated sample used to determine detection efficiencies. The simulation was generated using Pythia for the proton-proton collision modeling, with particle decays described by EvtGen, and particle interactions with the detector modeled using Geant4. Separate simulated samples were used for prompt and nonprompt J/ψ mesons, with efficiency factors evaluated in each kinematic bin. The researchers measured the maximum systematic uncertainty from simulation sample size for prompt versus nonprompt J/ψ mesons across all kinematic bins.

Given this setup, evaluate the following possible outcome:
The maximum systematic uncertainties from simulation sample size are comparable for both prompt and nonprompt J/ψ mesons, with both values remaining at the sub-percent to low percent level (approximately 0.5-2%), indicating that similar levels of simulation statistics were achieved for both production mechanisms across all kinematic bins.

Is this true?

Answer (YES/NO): NO